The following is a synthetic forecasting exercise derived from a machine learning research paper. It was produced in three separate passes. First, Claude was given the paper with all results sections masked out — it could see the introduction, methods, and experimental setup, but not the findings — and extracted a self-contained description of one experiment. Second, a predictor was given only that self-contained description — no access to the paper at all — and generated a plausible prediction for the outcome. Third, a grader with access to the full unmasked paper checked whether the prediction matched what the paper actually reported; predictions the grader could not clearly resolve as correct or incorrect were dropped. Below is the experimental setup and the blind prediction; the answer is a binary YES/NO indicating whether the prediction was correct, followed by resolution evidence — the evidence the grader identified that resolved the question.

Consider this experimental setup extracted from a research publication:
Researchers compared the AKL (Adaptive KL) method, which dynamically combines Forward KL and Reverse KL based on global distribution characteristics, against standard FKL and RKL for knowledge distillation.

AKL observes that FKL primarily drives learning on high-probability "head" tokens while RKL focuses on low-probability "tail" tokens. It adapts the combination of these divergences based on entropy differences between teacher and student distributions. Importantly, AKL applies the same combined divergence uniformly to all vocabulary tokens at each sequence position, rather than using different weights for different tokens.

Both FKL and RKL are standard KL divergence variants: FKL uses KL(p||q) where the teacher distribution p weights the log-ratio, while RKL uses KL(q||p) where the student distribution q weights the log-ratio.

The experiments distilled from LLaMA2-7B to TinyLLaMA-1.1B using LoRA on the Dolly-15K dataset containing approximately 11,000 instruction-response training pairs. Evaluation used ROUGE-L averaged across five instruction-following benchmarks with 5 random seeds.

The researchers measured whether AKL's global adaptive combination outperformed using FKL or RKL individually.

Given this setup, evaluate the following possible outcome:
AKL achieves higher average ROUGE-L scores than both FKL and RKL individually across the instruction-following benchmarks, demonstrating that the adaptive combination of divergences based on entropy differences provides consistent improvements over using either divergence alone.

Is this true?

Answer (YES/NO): NO